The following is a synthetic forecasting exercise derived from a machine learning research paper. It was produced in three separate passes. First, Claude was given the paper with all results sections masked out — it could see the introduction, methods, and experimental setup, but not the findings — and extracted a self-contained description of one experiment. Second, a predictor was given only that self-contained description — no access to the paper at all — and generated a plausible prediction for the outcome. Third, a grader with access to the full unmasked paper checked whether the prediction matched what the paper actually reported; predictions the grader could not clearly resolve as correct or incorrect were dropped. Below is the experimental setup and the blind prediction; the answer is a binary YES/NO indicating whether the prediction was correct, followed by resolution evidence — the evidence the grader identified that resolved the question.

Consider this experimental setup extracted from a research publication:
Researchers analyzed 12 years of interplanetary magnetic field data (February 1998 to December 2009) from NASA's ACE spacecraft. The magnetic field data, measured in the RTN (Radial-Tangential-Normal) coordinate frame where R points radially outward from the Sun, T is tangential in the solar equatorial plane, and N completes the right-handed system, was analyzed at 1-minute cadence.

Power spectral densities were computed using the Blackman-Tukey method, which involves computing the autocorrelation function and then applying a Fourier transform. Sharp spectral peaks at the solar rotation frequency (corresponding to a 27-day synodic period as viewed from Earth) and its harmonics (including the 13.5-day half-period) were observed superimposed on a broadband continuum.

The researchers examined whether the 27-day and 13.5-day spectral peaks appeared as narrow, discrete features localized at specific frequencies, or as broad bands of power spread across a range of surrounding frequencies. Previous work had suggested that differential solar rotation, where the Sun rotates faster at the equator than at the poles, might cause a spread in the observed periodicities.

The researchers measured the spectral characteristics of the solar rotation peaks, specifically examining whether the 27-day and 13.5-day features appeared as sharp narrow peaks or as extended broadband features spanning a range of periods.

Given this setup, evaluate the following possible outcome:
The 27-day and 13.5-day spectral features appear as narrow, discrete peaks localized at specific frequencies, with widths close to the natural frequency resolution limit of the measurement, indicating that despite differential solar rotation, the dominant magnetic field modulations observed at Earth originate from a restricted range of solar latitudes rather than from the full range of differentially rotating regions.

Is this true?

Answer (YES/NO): NO